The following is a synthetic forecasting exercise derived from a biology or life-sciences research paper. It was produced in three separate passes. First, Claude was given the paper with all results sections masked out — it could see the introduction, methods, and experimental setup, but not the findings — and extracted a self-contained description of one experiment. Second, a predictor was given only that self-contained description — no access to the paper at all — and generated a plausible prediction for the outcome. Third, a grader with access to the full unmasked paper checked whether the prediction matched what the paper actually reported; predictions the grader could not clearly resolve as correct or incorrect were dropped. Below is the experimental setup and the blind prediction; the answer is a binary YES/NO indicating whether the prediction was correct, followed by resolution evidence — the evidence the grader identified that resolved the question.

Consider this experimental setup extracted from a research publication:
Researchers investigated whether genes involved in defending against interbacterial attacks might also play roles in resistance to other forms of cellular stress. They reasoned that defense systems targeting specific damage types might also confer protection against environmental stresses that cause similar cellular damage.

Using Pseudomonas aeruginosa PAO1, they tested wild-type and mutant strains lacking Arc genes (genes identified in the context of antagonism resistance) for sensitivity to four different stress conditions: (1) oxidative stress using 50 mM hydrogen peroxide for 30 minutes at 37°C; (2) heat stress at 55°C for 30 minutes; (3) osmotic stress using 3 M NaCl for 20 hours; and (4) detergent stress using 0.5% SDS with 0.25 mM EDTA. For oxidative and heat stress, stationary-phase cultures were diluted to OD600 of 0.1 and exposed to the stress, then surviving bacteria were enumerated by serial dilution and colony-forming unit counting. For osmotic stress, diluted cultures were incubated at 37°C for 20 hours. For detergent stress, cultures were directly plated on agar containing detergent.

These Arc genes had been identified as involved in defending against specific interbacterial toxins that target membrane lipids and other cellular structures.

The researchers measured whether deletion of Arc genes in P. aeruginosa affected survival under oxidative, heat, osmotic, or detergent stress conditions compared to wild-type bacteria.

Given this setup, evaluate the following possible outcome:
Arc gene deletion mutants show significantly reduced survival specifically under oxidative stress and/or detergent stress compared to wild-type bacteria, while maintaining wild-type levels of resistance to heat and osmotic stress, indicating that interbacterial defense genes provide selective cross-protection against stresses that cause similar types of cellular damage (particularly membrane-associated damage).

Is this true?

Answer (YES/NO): NO